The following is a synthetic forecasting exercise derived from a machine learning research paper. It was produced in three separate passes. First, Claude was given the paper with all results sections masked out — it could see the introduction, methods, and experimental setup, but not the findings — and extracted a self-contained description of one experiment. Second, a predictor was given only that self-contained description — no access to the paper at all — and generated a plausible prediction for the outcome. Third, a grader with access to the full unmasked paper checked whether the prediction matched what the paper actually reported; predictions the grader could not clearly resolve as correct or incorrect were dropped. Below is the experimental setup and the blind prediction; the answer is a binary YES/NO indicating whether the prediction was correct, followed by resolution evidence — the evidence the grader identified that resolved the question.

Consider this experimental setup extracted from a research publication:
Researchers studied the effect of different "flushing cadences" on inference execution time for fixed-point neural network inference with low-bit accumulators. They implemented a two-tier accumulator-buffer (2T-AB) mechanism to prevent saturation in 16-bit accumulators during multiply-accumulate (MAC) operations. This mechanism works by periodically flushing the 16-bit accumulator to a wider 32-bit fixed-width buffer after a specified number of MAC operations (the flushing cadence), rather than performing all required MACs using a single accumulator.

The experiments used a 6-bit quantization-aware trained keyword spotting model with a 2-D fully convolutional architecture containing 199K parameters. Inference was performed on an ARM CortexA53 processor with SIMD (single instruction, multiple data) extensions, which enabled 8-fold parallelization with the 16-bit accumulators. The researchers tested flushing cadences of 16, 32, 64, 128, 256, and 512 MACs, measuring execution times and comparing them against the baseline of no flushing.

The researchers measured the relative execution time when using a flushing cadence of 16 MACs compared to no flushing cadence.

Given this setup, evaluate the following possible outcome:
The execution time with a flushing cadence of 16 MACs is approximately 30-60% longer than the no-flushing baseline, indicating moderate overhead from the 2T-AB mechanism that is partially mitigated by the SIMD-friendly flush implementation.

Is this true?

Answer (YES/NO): YES